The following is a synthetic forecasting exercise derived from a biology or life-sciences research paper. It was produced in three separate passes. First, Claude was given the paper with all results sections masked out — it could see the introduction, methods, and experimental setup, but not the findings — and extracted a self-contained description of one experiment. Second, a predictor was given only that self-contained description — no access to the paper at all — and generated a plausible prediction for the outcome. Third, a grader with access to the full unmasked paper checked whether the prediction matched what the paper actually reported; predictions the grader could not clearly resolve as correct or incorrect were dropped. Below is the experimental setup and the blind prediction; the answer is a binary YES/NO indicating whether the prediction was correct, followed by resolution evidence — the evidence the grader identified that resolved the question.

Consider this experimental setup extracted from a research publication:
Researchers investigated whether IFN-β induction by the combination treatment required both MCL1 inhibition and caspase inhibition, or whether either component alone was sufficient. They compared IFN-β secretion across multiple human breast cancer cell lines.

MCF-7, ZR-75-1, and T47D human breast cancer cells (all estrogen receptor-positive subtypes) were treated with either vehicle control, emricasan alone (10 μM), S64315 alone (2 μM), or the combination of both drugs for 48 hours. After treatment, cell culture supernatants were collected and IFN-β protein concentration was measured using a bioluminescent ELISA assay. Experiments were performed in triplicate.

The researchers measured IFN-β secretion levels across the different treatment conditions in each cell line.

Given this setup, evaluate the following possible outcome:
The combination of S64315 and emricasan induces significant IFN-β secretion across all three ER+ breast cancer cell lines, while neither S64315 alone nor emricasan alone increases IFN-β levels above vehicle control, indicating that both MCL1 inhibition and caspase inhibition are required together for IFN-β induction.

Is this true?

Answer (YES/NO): NO